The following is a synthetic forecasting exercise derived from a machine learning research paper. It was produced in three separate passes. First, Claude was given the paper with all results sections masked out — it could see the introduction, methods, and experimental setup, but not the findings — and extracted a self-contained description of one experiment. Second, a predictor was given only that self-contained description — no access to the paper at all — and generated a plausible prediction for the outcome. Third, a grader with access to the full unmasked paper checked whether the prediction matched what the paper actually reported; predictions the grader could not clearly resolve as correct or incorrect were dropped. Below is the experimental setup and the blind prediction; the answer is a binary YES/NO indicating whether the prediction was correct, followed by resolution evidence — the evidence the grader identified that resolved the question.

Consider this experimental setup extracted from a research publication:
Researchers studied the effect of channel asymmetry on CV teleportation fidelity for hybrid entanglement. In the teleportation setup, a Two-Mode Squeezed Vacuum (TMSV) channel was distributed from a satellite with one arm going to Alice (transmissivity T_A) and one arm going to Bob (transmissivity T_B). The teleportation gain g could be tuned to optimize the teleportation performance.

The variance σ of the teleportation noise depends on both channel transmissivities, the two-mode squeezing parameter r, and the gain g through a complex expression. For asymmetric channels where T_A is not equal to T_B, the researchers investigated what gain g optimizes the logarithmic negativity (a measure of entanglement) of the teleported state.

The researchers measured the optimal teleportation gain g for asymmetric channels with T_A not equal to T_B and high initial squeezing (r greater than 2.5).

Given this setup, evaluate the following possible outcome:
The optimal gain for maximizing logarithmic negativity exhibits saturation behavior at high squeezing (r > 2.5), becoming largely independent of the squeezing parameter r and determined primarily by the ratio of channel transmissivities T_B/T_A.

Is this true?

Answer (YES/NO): YES